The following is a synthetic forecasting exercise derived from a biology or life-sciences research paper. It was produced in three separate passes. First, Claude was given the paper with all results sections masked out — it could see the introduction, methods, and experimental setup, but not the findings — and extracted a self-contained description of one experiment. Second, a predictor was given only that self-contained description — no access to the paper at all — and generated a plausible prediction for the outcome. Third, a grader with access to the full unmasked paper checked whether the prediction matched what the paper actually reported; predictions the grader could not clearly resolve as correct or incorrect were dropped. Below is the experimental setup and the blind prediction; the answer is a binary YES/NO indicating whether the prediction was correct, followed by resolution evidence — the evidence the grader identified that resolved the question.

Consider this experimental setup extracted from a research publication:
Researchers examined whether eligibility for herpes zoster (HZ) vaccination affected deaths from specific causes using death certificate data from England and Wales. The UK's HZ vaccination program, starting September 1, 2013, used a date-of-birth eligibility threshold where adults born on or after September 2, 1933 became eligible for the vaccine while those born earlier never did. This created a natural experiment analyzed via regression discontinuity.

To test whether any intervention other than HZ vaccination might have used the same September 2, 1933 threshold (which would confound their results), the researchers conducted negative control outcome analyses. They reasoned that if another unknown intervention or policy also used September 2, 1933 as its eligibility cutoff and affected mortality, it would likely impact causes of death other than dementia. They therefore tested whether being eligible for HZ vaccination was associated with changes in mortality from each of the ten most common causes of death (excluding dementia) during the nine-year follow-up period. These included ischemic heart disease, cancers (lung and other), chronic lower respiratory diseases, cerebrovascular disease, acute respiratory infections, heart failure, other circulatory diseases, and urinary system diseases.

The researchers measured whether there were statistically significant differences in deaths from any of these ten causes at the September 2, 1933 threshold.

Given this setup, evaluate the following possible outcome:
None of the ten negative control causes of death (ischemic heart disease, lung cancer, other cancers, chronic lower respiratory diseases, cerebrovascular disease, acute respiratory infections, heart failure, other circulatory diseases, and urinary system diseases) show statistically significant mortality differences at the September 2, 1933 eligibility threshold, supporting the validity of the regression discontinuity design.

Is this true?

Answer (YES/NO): NO